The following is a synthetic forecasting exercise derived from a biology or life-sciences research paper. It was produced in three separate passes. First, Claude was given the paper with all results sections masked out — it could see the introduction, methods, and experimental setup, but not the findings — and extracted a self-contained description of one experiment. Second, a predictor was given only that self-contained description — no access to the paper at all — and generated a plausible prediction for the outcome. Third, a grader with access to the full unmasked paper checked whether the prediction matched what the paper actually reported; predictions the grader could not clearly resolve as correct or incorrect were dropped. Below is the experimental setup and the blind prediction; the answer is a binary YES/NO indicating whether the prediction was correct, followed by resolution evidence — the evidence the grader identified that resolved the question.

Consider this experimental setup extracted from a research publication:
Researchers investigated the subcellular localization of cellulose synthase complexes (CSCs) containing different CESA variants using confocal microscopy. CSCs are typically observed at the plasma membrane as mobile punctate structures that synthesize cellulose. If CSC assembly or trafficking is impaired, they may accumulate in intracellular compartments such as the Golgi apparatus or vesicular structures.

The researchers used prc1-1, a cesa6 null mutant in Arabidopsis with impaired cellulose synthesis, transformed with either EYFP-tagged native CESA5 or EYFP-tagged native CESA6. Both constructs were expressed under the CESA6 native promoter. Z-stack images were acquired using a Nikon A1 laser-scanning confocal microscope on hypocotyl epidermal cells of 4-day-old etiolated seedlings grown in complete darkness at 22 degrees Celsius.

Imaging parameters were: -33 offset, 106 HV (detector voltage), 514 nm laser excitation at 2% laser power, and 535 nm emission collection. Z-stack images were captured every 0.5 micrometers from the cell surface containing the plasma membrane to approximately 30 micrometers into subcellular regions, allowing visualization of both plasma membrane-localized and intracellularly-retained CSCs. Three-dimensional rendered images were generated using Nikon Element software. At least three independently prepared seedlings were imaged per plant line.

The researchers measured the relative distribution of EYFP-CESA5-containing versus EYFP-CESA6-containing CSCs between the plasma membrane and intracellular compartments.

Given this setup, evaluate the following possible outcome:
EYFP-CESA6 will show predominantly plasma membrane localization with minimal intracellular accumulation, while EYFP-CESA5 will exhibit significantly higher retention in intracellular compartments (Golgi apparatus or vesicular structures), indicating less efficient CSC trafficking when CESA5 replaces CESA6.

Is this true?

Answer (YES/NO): NO